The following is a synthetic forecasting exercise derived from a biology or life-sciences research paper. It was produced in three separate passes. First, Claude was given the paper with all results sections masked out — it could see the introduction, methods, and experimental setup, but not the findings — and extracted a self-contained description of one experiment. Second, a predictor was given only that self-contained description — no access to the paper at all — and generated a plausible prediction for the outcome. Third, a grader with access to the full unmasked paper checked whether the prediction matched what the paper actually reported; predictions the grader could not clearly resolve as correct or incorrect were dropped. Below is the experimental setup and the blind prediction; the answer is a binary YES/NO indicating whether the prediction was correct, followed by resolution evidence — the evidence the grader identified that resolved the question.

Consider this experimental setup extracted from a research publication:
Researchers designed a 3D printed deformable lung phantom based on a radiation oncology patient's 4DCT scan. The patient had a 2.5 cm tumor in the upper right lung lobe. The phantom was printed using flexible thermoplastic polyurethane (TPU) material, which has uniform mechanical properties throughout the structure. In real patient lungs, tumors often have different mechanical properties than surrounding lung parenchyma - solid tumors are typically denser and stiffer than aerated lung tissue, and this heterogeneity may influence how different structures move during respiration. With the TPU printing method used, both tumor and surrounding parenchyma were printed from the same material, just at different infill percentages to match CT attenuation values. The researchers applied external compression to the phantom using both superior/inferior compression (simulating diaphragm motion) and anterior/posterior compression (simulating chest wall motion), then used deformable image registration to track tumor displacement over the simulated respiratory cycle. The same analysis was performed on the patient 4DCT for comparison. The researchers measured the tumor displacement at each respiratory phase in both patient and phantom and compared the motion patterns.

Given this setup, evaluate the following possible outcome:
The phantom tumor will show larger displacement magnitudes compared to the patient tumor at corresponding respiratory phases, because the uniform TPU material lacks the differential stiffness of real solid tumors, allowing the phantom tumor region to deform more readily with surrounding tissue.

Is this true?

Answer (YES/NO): NO